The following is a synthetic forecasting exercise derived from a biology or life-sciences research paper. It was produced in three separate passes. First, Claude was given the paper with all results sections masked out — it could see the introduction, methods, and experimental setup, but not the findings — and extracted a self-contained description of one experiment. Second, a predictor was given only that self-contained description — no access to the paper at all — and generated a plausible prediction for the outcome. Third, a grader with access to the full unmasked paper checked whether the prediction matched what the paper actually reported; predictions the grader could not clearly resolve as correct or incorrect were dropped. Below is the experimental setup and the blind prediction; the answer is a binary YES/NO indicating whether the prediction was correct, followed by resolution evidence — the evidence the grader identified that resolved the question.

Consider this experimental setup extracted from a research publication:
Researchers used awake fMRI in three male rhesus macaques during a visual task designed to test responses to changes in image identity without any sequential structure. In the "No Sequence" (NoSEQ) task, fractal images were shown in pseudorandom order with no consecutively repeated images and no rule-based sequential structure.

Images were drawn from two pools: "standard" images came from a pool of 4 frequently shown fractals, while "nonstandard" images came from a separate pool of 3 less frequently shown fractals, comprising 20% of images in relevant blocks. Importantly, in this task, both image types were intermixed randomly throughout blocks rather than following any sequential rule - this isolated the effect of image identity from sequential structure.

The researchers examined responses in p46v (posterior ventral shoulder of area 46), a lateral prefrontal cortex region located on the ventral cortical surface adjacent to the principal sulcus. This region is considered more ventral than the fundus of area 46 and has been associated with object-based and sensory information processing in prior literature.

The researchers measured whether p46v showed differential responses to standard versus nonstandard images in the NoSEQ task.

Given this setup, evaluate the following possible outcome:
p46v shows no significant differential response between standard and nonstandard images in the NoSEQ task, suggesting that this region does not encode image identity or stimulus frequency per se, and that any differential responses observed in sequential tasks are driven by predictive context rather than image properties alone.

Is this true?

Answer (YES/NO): NO